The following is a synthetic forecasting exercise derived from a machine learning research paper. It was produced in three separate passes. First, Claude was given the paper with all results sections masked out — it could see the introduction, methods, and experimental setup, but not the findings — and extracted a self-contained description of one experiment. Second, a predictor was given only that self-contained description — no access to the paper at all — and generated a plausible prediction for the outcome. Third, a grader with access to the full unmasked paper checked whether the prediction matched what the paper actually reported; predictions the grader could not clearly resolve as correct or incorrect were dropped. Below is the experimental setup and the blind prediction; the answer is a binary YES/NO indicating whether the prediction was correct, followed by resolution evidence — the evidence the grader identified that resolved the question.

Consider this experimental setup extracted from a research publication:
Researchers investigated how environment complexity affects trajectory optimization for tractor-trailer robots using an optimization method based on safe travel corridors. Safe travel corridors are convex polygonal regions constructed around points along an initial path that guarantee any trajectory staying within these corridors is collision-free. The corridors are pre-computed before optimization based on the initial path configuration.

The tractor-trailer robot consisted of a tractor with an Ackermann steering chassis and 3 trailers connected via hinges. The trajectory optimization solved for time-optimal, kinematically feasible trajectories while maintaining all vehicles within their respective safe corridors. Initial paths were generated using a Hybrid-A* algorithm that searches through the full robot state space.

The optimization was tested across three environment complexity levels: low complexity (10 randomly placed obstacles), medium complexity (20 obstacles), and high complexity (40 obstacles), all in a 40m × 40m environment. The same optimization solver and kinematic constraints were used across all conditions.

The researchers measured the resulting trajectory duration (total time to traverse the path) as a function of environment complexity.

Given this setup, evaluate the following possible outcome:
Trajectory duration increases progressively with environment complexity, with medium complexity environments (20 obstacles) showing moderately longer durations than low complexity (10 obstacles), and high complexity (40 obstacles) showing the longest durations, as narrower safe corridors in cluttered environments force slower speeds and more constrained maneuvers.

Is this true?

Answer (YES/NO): YES